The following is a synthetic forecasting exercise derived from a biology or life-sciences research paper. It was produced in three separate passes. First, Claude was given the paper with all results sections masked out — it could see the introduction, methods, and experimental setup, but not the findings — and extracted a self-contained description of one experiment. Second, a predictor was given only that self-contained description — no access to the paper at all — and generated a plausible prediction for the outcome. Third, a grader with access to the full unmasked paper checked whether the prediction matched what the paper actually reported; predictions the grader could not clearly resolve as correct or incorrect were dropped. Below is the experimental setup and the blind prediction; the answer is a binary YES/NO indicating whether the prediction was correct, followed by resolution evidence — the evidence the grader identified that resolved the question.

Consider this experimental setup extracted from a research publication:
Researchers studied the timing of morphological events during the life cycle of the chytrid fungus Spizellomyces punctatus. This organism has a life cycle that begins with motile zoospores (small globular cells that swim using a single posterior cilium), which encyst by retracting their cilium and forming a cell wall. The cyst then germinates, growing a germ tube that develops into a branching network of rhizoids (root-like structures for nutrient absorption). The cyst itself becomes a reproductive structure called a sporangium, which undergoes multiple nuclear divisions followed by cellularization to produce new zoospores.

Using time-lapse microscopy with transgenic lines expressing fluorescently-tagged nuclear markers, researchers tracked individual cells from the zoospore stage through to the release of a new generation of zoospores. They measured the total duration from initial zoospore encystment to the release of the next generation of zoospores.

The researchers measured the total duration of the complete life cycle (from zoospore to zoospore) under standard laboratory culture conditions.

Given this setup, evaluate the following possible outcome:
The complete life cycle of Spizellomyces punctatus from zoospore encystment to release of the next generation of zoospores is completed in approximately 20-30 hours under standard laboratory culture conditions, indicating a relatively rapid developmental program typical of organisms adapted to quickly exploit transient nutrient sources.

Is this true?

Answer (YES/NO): YES